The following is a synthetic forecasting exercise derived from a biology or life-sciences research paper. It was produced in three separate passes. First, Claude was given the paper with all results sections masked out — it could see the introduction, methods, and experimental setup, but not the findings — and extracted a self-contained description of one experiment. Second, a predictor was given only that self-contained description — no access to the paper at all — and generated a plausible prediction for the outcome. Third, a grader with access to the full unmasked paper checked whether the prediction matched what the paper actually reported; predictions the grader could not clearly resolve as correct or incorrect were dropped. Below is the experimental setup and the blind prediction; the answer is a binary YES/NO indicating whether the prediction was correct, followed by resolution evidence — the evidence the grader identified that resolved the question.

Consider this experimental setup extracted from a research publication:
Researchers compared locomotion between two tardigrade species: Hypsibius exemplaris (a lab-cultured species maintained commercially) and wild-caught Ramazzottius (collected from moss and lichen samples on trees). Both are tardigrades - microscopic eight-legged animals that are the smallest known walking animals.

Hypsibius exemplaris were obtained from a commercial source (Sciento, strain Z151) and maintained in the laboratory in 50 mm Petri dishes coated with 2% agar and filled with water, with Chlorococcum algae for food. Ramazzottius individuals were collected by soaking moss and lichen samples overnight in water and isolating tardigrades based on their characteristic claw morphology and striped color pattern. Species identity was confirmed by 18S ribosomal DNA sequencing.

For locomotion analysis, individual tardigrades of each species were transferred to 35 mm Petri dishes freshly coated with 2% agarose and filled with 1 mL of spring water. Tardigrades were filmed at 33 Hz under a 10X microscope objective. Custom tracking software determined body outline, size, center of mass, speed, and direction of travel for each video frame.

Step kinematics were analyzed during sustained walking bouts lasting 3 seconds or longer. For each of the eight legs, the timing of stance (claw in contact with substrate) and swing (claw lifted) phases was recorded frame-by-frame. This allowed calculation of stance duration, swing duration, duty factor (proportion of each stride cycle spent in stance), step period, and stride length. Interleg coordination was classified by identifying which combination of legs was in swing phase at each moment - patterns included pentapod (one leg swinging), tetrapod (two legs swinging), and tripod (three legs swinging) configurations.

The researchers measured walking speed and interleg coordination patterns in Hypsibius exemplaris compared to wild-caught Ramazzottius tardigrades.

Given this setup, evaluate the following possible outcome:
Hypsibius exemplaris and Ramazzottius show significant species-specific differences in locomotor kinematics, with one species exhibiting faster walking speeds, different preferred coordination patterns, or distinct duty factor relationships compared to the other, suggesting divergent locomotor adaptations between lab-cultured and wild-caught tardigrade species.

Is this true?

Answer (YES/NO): NO